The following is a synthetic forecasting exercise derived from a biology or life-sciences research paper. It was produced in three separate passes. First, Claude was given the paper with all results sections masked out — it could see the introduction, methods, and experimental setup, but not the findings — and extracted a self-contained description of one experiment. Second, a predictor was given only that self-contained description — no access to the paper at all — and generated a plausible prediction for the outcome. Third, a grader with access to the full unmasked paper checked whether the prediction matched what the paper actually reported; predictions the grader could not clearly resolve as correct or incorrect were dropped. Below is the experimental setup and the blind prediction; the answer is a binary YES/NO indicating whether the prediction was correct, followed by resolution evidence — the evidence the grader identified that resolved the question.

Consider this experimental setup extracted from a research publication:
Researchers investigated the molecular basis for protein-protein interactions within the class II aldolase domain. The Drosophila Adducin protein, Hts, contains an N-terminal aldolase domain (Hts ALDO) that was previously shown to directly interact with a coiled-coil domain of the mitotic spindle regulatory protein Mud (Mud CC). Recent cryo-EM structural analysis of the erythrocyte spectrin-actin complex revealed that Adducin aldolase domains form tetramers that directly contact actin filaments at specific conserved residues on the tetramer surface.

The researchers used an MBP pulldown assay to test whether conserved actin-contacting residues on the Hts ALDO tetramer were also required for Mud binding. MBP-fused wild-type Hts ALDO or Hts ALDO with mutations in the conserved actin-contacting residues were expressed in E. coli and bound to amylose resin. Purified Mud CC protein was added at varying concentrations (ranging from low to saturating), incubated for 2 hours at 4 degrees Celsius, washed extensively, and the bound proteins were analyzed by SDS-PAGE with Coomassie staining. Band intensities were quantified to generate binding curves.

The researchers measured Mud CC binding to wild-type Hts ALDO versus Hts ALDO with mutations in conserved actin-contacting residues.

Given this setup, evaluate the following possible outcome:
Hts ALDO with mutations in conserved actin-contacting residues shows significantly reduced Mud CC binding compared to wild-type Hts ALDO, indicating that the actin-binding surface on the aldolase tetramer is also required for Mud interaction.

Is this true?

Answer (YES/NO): NO